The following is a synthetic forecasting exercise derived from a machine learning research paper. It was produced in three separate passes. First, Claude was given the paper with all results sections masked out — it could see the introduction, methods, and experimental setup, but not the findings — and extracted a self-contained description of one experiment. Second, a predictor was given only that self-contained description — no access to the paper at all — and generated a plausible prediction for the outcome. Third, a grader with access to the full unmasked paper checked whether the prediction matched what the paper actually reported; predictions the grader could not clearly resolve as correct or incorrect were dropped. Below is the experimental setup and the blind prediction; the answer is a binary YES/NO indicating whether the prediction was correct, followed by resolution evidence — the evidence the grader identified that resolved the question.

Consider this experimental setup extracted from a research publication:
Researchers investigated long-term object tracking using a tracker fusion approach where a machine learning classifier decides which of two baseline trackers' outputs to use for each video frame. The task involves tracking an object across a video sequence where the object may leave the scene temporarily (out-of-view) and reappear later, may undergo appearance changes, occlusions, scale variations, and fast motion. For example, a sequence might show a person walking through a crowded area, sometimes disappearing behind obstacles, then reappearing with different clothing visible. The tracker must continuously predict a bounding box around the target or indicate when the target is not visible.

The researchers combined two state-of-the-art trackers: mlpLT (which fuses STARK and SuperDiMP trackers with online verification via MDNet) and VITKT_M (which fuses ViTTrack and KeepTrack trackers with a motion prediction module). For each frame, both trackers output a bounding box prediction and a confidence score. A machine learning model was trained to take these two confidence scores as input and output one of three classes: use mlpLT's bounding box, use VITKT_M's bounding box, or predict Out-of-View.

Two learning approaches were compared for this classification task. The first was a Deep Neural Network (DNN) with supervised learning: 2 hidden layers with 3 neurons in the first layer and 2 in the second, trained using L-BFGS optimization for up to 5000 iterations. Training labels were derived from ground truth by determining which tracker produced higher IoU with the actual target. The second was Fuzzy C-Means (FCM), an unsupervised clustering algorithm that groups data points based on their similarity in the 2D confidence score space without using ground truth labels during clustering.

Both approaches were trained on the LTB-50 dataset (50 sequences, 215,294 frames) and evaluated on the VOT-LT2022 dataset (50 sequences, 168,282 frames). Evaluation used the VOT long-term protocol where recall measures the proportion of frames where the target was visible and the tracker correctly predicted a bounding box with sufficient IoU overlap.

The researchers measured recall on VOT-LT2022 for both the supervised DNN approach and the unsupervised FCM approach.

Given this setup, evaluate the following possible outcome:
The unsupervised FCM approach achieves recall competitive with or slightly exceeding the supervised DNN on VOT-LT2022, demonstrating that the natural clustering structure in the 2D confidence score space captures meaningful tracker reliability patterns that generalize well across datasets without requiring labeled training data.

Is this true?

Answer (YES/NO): NO